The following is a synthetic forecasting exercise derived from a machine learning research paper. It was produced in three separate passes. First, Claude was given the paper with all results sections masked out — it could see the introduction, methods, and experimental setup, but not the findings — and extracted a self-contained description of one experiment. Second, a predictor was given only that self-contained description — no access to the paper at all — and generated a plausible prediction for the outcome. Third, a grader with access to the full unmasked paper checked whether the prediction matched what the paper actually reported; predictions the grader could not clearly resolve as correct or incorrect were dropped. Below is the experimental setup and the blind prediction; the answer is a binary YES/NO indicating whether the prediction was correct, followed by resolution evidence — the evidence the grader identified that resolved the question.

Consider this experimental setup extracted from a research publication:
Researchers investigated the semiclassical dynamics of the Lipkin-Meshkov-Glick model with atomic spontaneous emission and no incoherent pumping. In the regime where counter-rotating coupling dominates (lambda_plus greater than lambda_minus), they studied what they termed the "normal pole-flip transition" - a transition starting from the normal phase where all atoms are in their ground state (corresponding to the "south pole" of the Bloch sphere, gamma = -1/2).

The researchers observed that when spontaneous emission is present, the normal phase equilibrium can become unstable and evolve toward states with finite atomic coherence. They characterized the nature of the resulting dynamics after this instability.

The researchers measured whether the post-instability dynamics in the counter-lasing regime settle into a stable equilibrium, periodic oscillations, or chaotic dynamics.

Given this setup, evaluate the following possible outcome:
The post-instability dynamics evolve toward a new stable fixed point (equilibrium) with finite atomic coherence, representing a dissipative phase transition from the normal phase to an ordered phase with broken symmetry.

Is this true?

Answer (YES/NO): NO